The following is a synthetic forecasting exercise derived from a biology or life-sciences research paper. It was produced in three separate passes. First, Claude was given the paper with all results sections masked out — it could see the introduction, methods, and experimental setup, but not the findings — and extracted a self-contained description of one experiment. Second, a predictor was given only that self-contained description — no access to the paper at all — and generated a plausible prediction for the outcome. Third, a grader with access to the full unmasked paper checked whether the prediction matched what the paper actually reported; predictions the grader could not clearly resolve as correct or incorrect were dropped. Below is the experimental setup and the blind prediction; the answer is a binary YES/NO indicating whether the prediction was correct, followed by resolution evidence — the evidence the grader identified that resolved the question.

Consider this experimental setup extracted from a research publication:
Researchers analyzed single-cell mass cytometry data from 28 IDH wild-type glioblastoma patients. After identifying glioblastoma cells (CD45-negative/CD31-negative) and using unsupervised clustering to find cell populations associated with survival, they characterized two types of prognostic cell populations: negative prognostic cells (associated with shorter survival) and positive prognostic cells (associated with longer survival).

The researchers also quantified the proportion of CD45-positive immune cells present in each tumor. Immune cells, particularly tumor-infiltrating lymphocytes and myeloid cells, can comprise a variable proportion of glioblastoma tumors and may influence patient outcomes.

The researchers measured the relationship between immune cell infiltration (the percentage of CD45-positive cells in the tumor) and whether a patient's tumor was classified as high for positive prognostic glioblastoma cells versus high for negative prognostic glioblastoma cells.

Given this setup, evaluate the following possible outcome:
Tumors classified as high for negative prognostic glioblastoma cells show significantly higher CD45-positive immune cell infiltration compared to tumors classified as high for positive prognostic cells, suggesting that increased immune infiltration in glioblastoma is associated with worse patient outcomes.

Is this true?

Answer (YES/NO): NO